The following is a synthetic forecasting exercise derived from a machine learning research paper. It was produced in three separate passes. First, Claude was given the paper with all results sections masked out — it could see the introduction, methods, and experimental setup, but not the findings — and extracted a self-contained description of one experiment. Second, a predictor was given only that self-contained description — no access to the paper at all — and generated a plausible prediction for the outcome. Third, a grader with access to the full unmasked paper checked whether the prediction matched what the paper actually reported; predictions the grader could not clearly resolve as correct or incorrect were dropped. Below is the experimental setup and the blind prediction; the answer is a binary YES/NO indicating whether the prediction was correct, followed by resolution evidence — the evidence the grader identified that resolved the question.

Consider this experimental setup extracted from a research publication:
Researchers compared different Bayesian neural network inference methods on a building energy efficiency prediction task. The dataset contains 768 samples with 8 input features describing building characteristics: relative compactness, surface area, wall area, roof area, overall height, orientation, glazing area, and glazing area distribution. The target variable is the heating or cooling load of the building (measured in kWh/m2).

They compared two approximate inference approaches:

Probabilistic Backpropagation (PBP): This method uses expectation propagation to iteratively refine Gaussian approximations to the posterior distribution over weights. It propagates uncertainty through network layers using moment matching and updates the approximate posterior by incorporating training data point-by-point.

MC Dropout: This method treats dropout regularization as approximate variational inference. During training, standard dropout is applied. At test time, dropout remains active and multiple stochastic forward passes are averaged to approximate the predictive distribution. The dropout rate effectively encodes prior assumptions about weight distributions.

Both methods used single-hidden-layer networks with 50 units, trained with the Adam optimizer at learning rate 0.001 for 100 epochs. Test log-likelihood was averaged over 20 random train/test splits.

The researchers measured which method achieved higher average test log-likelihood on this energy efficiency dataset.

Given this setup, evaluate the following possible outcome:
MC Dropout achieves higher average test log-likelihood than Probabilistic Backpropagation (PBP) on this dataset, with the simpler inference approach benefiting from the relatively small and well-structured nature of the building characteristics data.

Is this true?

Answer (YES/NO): YES